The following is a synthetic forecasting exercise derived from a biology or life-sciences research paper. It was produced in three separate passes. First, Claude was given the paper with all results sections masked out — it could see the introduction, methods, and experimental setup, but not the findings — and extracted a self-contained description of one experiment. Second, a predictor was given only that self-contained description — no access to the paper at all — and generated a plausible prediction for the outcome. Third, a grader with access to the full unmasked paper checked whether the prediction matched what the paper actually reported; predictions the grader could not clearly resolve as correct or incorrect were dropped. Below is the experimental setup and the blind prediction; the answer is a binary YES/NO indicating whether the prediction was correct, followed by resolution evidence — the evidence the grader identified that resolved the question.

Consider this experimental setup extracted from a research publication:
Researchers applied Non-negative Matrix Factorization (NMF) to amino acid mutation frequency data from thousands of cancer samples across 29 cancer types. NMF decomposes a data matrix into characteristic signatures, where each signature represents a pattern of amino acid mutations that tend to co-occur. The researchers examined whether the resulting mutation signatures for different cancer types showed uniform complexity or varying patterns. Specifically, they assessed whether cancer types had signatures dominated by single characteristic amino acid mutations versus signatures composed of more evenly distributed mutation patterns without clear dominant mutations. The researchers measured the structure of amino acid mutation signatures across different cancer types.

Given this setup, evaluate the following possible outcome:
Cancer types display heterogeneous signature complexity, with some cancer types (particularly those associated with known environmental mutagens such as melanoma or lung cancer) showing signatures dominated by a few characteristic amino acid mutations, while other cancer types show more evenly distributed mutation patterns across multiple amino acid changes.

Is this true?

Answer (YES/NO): NO